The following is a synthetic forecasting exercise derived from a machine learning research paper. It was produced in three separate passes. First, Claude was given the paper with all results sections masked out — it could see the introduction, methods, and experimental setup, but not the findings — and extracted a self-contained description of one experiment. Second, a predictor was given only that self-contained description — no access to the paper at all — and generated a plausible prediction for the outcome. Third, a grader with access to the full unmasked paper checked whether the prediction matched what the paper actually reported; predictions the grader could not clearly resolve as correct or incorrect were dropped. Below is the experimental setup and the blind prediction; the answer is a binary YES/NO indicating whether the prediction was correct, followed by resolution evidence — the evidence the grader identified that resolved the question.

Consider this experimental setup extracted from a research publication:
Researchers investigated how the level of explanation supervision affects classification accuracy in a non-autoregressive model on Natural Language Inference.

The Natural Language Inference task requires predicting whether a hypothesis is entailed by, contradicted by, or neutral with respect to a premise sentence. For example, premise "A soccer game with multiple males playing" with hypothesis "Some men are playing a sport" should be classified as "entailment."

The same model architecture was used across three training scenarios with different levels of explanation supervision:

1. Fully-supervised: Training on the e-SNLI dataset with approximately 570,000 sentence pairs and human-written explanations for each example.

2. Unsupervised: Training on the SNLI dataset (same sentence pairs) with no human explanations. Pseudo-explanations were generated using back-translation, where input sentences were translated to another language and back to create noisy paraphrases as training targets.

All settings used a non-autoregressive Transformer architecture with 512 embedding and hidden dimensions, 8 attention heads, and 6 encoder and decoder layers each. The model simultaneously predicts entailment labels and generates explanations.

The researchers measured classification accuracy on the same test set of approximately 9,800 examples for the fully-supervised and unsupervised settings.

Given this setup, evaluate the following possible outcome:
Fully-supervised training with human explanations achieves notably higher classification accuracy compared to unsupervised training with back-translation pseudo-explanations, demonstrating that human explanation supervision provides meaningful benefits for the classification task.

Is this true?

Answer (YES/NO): YES